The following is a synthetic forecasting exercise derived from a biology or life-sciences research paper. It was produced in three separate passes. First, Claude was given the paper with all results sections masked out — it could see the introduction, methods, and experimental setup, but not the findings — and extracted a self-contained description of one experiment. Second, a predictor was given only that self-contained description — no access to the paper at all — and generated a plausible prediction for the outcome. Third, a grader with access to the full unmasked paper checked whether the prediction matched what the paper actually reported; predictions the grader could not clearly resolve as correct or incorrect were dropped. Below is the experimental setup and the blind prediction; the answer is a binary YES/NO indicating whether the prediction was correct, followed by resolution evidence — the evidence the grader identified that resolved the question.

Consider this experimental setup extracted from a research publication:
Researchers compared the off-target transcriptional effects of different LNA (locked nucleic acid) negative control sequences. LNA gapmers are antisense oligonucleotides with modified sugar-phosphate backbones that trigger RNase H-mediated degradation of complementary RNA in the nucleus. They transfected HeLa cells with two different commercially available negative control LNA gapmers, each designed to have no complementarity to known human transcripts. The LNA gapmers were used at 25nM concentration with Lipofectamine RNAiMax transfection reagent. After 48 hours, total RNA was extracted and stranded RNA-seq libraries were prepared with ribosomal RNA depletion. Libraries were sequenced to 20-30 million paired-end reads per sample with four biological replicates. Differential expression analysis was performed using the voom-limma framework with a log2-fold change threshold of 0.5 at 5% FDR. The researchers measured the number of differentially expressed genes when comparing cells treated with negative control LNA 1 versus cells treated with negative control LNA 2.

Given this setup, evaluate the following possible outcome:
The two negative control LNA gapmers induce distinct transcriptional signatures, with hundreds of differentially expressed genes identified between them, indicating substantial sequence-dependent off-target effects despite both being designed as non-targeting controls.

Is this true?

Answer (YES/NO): NO